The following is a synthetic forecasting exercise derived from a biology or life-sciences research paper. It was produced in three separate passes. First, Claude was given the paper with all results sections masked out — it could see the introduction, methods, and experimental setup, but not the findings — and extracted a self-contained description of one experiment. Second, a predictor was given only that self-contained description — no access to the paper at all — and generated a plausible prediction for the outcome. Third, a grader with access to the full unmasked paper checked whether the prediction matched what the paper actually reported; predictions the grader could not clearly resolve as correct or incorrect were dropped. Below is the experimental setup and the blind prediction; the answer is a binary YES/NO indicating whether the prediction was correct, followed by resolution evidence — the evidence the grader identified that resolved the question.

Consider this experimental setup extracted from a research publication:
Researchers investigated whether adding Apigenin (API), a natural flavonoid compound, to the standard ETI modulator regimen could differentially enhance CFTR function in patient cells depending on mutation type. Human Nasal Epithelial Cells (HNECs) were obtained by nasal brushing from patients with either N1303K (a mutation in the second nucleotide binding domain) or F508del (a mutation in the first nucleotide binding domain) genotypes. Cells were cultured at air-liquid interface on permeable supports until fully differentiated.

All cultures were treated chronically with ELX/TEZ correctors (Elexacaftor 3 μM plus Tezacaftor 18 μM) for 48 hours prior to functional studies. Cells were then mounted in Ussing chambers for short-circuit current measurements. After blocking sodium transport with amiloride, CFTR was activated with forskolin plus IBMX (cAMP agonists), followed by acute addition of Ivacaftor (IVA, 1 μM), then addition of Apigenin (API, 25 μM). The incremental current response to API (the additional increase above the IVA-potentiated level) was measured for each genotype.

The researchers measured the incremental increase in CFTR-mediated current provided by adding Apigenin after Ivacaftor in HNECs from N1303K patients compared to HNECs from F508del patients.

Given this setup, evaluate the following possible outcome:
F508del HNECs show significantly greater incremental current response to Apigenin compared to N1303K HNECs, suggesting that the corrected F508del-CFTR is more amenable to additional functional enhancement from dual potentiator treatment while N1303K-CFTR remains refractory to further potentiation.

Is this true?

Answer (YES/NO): NO